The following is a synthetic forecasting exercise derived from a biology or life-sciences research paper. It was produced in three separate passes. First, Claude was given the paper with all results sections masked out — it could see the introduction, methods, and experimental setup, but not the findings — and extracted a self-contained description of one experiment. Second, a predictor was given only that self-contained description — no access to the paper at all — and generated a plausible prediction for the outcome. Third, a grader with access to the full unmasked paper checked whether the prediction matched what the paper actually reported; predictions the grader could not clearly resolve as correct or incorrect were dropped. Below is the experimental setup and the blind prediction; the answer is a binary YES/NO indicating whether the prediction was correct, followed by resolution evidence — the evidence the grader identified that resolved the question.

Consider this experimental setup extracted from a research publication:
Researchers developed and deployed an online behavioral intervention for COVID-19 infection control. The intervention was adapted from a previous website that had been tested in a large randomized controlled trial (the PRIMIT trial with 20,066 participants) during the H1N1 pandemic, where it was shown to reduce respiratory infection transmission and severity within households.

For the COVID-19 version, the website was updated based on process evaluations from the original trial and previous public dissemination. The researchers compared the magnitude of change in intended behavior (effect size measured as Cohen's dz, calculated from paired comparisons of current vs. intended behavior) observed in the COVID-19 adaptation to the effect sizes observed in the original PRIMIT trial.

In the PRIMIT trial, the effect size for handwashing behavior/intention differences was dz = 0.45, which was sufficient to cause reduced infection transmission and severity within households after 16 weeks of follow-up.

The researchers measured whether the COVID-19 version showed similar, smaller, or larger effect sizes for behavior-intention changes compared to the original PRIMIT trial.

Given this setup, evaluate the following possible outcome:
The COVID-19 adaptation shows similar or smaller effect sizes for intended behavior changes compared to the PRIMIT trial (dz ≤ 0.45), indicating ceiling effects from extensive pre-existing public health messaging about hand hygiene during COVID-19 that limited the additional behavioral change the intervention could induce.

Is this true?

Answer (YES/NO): NO